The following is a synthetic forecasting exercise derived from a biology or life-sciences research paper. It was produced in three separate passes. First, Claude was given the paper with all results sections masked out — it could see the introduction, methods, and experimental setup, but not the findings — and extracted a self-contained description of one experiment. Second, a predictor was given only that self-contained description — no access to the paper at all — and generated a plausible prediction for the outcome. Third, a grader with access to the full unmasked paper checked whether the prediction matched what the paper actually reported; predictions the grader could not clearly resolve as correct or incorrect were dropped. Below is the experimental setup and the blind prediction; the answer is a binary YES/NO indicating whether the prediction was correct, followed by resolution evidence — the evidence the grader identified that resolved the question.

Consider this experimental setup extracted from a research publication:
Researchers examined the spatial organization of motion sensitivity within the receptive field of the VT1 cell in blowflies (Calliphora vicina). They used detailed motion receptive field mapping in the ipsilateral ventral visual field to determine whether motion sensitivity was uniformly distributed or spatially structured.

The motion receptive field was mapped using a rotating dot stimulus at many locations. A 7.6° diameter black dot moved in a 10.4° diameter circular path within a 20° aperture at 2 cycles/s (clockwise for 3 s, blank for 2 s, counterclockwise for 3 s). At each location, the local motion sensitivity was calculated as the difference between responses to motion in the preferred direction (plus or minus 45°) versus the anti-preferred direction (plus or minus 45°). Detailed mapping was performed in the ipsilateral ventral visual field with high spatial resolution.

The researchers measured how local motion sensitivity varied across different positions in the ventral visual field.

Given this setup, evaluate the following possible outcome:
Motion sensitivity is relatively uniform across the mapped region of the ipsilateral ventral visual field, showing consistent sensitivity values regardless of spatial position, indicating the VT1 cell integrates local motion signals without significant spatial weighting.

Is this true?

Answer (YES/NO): NO